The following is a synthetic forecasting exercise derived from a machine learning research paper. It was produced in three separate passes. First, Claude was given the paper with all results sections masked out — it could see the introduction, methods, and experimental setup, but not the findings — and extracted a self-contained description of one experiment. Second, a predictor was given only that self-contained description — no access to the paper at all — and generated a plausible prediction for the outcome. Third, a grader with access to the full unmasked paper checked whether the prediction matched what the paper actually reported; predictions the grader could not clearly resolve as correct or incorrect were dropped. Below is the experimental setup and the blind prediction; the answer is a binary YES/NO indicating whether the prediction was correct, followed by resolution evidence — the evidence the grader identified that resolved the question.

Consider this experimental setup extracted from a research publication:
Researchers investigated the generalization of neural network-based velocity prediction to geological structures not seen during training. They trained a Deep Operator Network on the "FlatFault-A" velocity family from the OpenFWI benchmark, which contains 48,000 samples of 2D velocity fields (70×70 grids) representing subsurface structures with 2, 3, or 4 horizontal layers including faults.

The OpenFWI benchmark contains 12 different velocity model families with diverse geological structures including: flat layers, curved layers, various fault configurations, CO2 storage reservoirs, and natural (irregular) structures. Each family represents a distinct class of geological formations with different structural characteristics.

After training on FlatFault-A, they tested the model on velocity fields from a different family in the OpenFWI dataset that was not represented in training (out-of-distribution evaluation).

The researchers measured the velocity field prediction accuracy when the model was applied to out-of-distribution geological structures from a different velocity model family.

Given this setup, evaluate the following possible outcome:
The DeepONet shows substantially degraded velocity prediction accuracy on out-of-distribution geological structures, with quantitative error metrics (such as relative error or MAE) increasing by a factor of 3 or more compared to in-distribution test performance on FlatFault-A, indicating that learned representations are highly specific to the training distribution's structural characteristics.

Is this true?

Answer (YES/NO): YES